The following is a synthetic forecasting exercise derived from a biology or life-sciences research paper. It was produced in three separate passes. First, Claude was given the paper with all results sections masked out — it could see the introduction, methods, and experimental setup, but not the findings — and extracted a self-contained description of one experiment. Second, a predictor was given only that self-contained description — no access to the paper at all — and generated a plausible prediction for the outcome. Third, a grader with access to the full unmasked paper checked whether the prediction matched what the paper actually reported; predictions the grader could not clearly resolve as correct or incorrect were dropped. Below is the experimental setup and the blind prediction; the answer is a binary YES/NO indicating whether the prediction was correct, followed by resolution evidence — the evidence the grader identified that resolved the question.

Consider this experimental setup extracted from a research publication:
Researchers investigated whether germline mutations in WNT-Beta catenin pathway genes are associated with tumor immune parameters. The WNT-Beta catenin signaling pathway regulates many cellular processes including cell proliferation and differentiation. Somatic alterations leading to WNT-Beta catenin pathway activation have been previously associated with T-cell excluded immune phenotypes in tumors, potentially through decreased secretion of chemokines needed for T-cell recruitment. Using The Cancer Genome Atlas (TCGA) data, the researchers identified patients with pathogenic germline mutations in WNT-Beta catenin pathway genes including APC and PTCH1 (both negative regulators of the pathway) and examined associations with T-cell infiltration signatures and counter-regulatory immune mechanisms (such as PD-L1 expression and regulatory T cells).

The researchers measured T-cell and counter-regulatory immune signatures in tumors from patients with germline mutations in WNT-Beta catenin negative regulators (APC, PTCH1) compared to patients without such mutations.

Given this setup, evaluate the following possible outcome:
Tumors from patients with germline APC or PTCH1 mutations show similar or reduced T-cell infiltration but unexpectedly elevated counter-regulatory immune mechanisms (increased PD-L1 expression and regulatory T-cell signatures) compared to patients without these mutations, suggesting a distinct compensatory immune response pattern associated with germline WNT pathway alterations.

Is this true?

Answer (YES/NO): NO